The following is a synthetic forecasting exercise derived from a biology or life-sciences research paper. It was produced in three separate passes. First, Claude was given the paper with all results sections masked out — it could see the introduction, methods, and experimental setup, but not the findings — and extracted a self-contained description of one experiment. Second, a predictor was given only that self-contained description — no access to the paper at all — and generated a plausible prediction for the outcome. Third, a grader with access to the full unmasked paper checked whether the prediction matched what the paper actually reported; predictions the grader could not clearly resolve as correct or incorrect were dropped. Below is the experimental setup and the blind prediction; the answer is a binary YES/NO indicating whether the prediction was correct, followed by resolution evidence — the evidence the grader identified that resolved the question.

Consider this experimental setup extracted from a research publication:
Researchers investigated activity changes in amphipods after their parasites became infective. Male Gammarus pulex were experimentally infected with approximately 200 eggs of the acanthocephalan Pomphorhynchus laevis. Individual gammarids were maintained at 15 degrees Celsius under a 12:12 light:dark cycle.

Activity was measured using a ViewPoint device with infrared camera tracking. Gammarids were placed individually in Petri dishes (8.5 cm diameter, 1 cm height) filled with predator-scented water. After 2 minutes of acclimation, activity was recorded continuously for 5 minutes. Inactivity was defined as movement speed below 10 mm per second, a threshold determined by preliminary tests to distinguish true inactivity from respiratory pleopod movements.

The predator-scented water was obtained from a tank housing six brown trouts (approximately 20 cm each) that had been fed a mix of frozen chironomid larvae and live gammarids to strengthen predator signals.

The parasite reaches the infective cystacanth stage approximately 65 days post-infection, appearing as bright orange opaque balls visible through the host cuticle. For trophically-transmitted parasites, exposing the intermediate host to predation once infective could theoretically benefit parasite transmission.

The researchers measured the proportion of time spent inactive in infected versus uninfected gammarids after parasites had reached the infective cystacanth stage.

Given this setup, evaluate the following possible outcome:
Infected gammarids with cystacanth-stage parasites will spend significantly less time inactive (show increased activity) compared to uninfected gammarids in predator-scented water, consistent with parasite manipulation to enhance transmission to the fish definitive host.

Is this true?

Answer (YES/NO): NO